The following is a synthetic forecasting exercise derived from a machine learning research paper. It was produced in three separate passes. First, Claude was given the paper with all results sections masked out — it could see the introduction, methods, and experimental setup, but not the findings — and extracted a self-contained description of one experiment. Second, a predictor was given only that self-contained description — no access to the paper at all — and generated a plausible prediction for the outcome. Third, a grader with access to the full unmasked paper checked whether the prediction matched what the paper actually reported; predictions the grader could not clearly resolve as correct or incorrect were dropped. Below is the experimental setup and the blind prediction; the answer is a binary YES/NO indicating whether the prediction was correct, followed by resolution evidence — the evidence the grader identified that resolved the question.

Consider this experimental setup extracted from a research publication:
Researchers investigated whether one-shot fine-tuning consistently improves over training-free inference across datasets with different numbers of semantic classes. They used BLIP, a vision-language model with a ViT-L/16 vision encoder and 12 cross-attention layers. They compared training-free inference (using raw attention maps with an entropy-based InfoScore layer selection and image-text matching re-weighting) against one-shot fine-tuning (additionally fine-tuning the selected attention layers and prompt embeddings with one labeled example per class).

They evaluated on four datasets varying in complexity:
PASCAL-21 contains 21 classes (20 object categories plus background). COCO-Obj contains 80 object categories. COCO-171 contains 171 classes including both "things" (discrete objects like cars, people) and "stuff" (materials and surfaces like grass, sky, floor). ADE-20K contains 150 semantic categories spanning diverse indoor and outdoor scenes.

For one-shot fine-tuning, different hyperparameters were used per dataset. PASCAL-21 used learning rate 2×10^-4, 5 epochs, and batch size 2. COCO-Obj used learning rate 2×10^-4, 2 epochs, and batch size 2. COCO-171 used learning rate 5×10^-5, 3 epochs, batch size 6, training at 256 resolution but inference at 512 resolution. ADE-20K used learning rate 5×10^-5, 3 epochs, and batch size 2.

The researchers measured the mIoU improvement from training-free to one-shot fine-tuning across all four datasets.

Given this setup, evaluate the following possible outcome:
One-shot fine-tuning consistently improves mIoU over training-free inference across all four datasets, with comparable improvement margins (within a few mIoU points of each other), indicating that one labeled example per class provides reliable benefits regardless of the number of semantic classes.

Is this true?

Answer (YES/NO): NO